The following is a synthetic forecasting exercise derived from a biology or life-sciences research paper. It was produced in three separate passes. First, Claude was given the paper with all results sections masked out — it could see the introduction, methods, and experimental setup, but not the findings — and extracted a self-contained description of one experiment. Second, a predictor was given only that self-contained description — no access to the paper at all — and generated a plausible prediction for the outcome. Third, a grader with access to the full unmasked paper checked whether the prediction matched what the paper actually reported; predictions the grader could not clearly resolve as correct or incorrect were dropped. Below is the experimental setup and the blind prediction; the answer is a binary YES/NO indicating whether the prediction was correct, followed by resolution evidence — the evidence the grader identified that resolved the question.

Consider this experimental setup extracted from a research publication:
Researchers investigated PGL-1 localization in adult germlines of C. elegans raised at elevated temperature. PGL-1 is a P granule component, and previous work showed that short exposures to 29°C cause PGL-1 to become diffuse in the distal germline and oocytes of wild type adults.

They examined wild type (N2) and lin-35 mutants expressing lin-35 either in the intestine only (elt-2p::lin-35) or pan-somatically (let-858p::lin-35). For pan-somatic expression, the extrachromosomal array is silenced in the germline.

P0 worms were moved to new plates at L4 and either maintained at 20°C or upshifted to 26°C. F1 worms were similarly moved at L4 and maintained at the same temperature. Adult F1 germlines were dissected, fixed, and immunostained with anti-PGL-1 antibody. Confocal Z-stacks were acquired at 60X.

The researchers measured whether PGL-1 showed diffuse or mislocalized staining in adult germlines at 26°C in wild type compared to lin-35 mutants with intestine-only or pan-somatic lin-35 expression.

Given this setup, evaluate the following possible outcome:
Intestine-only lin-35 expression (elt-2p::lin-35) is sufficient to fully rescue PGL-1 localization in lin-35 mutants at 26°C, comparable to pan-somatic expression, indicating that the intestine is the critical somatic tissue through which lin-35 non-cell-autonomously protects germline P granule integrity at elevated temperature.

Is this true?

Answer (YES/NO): NO